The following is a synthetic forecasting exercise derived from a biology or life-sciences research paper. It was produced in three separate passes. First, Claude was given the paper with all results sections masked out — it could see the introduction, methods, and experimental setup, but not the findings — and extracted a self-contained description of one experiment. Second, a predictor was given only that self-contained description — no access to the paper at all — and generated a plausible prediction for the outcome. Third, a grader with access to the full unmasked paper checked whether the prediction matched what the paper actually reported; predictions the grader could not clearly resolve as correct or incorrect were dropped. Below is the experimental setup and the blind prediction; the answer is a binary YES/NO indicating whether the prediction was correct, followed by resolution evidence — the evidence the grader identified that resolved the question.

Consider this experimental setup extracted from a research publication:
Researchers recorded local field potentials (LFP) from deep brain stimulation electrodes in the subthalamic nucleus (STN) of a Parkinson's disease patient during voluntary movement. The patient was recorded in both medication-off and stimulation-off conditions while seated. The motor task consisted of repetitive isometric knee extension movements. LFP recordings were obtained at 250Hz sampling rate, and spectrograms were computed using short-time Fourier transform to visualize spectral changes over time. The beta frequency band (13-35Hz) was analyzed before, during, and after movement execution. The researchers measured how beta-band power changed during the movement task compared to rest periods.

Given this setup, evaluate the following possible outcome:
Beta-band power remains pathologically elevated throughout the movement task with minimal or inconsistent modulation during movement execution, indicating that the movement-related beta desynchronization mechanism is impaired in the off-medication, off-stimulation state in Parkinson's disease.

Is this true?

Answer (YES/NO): NO